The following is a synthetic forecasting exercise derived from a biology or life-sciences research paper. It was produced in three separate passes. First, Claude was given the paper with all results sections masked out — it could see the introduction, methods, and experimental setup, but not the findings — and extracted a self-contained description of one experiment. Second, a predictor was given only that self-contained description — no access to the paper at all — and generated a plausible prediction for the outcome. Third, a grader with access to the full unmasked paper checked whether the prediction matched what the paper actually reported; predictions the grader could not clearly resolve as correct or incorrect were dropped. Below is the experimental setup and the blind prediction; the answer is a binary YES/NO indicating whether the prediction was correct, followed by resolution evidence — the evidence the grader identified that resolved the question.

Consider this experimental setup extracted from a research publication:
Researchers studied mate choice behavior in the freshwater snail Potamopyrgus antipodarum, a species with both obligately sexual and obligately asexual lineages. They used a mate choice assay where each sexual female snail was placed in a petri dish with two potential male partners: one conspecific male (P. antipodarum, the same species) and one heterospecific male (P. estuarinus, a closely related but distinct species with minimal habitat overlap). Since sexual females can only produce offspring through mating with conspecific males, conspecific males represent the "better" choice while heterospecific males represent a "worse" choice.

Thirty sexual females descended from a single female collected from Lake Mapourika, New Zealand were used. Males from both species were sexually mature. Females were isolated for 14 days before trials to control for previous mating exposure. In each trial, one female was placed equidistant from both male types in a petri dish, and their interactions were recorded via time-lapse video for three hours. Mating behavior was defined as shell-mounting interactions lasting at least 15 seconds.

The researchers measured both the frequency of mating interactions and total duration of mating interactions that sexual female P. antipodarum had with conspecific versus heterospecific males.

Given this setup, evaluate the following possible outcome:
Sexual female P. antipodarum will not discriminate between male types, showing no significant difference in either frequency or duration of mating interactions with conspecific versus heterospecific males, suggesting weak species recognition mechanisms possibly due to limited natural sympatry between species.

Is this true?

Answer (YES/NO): NO